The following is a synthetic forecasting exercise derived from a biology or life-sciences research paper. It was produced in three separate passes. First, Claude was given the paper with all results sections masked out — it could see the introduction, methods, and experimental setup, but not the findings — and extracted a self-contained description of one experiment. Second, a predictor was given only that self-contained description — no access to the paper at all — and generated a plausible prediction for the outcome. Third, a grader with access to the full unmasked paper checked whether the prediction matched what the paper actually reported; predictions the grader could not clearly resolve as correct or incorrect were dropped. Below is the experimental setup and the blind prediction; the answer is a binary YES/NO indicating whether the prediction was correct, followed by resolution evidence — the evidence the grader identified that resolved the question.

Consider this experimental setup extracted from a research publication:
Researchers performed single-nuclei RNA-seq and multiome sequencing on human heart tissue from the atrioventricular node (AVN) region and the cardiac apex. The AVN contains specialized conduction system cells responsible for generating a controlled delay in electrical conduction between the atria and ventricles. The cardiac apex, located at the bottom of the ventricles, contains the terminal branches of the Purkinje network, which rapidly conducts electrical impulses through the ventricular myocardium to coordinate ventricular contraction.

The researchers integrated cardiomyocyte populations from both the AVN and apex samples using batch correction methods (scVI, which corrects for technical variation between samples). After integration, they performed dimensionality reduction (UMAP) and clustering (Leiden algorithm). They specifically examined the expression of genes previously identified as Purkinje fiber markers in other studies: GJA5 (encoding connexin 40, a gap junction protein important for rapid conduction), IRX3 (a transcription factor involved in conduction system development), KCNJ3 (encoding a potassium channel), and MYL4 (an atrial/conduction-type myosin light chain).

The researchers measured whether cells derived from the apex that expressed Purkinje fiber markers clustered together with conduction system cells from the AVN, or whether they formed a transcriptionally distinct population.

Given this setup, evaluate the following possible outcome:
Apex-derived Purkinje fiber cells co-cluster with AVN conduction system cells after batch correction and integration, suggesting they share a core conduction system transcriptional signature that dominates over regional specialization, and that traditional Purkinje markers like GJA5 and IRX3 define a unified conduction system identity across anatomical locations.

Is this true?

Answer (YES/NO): YES